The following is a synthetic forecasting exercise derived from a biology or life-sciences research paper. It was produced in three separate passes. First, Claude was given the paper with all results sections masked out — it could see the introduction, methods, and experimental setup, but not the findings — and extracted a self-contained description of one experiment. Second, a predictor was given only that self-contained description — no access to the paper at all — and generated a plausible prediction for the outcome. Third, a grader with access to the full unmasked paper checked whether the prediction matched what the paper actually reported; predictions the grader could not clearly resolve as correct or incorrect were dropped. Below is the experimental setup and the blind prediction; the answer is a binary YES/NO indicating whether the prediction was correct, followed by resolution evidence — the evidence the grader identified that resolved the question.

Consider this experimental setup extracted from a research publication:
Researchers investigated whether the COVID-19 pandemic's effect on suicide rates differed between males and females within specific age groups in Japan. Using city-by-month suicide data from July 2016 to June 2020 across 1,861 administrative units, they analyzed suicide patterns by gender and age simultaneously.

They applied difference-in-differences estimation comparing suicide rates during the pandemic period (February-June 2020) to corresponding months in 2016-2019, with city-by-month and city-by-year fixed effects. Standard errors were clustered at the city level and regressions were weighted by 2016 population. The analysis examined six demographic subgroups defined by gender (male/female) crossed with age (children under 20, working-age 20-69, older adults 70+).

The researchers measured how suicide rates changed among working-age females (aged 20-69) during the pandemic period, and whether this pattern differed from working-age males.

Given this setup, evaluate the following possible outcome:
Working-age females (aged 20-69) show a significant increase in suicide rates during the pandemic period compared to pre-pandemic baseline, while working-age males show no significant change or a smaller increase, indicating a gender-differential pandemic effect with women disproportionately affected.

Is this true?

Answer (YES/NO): NO